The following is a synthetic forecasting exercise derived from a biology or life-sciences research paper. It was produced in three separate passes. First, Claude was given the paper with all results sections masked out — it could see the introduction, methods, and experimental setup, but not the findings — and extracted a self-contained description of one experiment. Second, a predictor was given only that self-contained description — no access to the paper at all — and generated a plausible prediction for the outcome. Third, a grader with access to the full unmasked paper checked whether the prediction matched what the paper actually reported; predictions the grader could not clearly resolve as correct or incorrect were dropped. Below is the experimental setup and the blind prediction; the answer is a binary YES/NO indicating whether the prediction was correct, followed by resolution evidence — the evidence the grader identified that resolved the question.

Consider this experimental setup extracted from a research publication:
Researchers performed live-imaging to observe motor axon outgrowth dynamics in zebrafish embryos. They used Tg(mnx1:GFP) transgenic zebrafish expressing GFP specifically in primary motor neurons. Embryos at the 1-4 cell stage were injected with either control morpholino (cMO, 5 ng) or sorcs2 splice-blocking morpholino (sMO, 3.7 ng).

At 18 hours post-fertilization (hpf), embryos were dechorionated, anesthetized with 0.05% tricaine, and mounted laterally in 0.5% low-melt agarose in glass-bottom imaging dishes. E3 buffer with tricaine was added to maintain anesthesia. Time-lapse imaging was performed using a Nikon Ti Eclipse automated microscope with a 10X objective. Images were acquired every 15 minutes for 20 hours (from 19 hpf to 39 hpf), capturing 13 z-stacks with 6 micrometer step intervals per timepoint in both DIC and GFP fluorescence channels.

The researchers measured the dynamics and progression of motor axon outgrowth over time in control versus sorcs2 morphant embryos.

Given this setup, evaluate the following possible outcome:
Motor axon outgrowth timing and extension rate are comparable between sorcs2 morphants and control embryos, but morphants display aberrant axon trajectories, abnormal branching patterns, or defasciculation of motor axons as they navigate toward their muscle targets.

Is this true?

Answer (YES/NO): NO